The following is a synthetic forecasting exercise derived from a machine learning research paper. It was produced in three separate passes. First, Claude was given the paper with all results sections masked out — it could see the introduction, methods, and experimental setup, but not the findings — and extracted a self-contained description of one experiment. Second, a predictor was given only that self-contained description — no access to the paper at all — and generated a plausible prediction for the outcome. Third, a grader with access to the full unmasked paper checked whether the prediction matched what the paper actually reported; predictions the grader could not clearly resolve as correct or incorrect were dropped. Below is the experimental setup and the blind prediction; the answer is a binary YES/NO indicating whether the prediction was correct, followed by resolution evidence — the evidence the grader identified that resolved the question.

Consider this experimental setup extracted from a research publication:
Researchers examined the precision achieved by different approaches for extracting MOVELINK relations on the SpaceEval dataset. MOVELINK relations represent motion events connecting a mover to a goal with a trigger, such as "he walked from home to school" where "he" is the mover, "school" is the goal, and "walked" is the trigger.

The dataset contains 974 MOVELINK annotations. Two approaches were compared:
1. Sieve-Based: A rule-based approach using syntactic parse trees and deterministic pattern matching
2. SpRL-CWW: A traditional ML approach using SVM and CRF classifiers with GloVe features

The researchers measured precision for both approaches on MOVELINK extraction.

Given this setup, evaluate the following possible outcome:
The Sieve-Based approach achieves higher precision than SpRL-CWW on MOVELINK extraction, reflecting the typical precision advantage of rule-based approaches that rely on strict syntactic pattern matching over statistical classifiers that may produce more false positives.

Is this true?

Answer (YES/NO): NO